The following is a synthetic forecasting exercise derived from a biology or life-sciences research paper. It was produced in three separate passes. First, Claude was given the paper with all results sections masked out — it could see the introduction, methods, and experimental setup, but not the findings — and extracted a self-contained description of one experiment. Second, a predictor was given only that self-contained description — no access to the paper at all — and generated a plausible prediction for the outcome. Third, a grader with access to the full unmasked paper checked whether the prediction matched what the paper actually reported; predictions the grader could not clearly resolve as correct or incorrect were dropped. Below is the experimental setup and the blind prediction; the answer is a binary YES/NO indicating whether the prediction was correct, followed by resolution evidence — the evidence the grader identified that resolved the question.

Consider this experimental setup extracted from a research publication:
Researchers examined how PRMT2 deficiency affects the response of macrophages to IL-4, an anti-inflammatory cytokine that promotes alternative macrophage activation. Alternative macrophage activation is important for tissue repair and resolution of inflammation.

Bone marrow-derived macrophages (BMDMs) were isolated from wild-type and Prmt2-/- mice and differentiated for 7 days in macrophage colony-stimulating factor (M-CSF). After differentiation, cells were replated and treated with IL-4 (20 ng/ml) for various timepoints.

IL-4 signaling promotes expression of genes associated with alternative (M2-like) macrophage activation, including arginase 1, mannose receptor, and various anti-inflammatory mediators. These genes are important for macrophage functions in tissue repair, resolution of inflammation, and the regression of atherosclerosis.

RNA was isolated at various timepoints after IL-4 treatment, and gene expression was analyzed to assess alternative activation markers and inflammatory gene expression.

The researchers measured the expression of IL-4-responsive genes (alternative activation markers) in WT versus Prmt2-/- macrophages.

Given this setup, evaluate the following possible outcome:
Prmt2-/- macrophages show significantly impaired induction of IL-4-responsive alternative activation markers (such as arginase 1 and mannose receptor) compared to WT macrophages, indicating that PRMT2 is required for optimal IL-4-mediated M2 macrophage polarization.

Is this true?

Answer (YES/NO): YES